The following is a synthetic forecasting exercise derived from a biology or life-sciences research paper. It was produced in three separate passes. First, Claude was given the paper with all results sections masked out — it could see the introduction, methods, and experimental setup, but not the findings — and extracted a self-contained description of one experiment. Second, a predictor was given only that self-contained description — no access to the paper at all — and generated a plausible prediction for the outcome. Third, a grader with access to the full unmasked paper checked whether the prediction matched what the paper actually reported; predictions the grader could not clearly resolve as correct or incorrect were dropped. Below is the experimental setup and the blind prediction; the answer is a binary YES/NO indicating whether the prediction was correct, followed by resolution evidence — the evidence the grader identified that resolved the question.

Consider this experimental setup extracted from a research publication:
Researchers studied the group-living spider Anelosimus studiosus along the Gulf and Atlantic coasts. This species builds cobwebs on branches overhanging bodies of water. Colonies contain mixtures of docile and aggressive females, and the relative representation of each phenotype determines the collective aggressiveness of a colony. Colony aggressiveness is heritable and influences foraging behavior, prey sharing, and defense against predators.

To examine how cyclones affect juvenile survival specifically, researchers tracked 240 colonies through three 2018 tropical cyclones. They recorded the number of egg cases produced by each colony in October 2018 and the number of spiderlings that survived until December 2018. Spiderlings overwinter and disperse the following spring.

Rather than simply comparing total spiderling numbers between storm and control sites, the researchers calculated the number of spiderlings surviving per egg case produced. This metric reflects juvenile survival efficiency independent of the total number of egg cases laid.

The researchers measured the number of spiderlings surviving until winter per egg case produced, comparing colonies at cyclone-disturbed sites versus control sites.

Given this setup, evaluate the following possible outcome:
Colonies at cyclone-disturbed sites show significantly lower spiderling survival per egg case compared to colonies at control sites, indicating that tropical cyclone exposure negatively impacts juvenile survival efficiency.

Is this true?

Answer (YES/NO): YES